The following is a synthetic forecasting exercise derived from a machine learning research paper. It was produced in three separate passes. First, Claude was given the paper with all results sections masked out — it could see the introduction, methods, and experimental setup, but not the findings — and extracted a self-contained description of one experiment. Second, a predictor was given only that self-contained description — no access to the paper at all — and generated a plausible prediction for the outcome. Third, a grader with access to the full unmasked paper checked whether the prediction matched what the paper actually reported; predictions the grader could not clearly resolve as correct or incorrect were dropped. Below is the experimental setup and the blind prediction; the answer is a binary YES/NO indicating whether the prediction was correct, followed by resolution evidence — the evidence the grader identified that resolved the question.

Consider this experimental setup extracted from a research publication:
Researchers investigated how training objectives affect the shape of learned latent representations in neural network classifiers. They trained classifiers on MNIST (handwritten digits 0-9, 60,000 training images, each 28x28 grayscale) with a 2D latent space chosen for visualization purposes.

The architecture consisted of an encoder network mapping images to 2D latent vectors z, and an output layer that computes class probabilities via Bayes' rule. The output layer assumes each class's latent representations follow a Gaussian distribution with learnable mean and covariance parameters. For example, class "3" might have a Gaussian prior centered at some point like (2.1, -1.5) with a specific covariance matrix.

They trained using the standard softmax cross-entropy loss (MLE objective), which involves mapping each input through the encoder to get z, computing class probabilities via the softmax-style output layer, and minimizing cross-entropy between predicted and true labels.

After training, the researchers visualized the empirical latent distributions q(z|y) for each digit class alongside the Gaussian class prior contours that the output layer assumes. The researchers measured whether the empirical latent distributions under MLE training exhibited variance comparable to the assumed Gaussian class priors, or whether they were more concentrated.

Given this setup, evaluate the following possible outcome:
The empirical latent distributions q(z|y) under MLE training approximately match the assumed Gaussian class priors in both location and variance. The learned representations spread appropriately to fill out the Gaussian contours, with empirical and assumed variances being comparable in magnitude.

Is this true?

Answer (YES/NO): NO